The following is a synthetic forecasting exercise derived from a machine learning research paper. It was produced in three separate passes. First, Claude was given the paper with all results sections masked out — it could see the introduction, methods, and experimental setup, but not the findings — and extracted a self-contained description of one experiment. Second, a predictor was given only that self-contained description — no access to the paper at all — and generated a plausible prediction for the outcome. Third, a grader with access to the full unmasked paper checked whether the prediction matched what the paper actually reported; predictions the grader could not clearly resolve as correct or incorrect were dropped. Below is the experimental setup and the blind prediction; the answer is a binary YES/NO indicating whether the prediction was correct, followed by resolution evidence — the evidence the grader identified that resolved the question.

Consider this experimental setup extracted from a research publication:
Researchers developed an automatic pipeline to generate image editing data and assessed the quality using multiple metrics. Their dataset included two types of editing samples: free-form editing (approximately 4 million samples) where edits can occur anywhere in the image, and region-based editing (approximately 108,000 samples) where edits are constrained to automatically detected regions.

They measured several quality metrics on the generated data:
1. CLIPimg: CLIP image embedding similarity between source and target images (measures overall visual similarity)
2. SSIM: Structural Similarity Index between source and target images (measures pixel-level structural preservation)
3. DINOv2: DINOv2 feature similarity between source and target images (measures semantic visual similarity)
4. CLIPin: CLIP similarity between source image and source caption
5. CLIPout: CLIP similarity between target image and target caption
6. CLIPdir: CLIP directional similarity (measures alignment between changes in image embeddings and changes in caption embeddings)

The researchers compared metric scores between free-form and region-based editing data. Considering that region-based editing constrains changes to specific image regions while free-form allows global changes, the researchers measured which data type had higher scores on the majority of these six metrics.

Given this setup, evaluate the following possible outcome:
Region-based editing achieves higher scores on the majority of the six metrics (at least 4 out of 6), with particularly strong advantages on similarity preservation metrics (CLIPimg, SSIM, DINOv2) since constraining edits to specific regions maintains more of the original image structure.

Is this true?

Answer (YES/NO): YES